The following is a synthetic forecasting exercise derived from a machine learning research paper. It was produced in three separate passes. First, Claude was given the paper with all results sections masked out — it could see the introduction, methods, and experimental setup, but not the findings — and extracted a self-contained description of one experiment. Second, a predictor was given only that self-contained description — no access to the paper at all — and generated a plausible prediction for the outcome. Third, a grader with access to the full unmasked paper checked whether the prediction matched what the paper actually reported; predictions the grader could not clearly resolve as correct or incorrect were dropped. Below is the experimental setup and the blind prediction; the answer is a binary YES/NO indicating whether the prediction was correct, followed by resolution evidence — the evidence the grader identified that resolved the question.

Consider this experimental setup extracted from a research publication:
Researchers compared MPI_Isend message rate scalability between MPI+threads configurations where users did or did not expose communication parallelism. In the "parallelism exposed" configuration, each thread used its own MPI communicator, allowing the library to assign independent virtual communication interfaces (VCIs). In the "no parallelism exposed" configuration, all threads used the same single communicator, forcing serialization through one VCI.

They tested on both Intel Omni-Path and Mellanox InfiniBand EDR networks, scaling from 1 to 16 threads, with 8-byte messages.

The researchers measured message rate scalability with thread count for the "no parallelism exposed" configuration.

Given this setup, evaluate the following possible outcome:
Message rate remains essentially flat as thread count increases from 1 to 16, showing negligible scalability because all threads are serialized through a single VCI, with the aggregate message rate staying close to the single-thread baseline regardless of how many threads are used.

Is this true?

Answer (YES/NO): YES